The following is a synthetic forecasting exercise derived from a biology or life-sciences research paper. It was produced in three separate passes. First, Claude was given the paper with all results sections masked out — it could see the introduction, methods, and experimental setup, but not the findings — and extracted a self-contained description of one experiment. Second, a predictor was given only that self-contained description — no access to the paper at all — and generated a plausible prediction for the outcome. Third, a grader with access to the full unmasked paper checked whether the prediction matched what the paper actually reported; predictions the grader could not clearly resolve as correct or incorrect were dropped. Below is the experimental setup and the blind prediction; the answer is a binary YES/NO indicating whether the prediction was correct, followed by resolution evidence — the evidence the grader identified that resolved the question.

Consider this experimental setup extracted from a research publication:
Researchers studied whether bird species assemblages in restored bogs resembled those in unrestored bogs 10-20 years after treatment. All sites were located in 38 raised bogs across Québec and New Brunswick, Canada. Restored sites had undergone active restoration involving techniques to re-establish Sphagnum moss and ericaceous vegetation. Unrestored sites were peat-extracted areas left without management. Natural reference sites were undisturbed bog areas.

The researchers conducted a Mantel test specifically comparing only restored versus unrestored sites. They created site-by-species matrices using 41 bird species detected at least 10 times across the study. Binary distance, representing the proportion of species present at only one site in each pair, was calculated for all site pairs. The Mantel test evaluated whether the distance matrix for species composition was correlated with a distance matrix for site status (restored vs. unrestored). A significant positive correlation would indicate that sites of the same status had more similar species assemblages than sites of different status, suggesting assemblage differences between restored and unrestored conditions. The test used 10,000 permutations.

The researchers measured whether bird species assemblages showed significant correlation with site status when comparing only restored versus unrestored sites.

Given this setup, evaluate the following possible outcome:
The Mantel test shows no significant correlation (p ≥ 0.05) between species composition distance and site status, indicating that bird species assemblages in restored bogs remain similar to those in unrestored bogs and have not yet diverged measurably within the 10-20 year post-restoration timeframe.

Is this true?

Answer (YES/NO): NO